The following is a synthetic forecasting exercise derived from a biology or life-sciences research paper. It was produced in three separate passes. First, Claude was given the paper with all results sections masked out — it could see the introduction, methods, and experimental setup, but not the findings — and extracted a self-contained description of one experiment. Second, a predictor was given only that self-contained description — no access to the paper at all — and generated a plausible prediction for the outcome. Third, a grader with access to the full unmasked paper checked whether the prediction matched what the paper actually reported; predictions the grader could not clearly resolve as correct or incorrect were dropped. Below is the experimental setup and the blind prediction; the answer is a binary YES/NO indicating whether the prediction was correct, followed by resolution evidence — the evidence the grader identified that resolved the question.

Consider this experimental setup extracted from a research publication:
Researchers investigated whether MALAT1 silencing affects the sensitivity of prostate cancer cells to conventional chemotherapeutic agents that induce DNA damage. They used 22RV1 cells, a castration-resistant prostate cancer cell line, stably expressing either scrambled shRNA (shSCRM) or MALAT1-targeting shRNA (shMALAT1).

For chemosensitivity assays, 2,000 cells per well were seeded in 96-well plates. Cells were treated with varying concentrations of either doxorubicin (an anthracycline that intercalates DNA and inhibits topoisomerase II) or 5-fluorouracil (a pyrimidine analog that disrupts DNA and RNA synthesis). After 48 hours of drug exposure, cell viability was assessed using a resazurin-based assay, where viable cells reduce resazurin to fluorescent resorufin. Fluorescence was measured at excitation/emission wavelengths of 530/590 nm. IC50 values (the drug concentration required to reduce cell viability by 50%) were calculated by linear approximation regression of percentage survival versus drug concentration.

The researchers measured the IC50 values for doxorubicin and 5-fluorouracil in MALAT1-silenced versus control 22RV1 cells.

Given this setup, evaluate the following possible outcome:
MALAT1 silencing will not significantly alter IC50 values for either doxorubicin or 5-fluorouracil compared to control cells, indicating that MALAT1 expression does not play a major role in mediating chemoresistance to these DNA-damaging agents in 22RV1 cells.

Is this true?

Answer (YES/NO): NO